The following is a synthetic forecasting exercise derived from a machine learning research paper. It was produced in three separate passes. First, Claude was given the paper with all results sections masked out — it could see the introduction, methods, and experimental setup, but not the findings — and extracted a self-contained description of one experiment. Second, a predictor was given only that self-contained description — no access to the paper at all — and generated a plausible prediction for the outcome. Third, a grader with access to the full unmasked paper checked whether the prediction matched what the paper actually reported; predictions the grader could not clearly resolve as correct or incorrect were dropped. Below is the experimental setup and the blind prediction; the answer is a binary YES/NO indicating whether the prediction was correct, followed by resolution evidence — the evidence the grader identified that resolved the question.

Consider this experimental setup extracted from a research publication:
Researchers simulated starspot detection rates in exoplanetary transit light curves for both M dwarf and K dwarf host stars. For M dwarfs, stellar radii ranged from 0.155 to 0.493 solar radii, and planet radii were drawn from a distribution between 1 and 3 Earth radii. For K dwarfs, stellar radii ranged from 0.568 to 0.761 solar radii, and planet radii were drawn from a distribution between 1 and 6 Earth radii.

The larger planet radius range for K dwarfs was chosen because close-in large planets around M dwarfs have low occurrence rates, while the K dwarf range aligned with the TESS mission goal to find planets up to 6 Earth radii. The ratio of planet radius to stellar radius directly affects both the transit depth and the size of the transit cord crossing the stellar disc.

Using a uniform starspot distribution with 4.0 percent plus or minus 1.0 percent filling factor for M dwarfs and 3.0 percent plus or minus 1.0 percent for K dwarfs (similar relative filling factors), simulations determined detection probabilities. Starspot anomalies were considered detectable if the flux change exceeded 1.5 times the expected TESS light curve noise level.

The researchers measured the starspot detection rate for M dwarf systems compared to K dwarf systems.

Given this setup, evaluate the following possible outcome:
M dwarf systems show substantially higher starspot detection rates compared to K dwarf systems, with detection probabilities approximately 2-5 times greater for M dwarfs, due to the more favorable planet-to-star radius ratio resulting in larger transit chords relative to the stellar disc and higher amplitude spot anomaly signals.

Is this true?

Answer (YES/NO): NO